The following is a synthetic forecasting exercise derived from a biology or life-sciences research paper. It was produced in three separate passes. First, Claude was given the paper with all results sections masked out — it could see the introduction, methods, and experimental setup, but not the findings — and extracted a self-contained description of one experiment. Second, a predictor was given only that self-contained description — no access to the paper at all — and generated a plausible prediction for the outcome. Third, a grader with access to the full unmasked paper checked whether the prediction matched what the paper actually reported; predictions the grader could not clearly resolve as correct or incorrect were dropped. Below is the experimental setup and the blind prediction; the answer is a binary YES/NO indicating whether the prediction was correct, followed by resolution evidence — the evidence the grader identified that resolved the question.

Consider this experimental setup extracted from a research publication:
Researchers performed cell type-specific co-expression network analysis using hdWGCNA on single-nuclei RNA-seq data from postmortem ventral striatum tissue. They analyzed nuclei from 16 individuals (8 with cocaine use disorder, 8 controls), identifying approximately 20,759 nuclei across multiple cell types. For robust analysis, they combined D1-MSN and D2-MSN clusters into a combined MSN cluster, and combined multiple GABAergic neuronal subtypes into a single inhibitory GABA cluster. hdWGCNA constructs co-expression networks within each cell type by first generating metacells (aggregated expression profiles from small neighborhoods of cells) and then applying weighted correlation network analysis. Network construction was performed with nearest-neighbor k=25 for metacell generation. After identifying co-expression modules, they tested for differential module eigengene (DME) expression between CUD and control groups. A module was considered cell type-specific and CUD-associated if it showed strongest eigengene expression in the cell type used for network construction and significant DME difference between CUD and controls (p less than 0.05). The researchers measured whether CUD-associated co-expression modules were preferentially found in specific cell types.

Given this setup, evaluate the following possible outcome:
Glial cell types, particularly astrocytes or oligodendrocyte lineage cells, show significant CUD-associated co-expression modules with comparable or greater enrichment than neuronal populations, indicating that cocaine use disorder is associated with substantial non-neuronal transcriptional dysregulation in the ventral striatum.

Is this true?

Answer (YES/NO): YES